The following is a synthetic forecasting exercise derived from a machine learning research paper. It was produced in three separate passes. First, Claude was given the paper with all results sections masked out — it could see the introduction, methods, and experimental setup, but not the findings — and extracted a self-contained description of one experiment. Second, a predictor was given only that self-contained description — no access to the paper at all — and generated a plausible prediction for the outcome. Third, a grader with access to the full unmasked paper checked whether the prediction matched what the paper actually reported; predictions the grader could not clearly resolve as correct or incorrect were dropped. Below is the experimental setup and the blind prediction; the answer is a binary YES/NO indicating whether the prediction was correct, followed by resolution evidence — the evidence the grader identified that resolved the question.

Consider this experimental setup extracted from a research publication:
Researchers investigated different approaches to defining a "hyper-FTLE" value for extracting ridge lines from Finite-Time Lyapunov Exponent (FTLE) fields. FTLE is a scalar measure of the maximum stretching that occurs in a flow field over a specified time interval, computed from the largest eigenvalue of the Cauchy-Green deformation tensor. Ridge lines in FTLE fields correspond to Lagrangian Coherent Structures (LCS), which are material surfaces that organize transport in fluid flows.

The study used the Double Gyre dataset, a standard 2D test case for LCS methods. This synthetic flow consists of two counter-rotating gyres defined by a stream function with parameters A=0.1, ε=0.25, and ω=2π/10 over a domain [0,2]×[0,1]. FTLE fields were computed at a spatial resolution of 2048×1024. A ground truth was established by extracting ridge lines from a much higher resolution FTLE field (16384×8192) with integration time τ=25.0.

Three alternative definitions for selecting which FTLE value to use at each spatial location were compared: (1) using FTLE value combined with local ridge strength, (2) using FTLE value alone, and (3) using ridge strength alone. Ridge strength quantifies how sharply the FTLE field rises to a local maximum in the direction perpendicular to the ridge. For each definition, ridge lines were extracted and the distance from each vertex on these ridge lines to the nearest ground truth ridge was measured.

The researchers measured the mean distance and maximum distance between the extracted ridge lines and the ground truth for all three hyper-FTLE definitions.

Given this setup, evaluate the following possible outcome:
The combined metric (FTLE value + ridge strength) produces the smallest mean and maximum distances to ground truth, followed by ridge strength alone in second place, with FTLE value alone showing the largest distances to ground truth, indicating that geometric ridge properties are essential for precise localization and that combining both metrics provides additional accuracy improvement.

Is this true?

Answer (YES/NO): NO